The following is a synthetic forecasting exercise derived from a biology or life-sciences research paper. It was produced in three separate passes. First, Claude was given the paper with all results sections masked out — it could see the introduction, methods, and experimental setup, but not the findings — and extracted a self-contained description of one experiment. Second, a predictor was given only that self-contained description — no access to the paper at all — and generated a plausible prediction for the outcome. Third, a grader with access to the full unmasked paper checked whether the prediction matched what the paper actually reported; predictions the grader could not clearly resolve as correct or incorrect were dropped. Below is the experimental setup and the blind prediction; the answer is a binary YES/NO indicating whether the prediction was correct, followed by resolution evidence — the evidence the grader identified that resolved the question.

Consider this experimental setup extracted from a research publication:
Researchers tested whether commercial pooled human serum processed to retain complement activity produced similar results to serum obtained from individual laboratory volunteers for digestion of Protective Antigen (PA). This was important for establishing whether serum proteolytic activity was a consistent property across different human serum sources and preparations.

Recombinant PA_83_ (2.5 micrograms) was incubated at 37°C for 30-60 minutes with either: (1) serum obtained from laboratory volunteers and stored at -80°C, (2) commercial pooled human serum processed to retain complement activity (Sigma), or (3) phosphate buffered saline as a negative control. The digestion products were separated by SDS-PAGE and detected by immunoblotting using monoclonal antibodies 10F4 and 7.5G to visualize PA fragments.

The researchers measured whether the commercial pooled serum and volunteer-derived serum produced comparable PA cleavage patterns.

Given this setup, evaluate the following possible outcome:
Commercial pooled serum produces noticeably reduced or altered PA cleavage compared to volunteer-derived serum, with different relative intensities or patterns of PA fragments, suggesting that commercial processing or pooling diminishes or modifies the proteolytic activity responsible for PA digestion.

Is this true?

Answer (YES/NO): NO